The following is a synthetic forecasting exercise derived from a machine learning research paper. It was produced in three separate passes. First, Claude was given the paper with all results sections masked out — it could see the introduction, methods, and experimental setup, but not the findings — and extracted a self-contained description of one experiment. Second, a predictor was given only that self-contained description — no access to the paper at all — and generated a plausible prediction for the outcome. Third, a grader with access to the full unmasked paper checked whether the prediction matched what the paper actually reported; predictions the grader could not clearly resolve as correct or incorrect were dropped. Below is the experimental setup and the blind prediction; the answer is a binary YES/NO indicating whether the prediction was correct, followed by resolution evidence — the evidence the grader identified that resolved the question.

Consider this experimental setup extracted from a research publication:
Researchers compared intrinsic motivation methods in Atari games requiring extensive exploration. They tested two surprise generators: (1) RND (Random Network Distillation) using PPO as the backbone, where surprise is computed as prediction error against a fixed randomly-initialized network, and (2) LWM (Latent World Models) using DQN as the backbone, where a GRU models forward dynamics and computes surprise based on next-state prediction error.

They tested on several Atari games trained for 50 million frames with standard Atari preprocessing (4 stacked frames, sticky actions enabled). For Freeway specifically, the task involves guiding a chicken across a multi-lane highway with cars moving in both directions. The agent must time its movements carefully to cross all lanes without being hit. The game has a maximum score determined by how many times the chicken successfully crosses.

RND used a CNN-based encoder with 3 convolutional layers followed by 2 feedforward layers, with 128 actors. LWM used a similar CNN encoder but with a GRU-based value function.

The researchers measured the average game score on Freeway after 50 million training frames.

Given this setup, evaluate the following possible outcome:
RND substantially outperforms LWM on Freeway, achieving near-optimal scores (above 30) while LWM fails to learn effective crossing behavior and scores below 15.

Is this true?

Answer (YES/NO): NO